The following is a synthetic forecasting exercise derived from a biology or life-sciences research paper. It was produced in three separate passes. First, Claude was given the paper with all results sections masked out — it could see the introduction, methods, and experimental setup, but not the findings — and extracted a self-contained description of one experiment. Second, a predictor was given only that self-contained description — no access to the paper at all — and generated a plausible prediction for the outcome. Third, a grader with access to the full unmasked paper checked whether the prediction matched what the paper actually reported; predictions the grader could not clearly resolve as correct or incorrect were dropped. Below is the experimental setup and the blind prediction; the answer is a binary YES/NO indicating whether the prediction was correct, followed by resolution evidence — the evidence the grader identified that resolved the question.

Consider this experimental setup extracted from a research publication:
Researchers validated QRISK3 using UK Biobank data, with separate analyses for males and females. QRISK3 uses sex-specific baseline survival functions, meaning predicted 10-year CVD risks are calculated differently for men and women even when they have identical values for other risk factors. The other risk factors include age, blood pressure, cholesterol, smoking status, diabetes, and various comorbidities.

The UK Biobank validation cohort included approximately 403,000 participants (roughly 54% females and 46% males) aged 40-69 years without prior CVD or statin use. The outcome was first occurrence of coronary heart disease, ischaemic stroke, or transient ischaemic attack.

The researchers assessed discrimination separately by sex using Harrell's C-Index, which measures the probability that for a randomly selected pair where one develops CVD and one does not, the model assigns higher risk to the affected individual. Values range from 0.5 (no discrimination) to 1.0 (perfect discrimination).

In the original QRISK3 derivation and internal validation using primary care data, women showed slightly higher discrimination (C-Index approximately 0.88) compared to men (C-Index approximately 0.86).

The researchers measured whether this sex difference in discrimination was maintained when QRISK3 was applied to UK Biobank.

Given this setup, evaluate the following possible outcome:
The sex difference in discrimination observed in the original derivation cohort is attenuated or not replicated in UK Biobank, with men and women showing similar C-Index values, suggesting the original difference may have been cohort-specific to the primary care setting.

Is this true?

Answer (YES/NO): NO